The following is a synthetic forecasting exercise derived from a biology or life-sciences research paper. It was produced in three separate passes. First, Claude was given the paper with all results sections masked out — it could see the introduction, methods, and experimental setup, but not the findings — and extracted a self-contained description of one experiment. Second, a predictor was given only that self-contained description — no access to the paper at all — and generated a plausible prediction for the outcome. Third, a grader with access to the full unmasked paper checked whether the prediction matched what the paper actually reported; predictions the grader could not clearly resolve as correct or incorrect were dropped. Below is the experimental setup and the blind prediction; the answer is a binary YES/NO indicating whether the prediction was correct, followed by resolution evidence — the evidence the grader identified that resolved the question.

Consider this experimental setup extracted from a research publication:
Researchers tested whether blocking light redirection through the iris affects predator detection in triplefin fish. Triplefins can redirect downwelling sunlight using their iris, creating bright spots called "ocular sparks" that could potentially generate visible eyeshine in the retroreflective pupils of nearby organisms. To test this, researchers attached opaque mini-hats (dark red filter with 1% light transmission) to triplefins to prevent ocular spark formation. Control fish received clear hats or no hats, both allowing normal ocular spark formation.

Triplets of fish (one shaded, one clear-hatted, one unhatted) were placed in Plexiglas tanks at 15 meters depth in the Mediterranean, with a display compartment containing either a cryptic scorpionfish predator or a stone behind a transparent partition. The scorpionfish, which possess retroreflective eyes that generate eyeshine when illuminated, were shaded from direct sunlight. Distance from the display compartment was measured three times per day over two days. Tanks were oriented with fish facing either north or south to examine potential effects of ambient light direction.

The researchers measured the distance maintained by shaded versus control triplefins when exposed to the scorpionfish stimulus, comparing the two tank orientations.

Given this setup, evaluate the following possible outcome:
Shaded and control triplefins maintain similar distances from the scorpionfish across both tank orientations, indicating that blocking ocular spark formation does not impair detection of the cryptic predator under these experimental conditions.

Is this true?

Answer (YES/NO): NO